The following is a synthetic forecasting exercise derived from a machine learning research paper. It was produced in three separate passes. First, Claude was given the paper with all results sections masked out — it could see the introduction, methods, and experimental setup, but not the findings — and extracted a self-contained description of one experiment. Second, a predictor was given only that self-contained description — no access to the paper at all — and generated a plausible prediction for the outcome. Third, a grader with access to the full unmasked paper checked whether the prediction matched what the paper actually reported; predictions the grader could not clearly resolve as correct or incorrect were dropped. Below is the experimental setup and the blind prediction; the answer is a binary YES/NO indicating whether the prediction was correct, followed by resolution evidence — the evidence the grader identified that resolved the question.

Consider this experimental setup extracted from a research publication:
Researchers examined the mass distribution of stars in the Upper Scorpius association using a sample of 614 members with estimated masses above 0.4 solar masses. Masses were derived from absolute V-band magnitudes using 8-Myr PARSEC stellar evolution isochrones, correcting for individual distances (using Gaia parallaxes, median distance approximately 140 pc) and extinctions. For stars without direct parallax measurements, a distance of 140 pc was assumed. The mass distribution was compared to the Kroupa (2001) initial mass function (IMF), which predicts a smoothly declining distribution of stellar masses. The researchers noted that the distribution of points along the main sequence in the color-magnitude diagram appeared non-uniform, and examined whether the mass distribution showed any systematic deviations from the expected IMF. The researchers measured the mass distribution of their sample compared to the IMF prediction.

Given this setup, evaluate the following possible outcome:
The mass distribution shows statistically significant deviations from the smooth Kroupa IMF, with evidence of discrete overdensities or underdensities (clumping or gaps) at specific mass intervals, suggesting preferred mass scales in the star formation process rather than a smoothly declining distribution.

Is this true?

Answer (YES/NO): NO